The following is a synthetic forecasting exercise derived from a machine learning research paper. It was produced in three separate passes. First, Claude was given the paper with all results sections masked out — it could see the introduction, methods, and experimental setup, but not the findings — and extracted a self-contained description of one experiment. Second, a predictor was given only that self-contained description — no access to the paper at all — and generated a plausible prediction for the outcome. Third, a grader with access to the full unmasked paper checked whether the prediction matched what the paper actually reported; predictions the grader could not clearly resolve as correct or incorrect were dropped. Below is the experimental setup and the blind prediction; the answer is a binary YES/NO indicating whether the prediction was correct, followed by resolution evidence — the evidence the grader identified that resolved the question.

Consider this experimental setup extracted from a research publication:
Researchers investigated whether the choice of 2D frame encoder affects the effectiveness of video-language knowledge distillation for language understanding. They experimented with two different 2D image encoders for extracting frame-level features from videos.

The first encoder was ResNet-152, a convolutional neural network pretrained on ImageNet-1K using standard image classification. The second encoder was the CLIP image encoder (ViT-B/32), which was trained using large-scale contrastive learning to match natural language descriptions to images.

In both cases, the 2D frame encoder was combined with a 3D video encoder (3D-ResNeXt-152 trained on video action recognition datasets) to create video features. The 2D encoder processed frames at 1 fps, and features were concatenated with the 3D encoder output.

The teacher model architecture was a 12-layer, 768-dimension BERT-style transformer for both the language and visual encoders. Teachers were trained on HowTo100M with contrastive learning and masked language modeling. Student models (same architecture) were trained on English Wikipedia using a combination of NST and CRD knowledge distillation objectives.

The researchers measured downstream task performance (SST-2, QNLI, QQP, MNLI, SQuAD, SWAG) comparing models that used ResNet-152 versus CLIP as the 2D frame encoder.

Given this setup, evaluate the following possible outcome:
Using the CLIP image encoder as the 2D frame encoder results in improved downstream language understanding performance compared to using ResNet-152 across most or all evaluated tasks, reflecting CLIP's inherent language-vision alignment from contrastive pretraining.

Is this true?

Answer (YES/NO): YES